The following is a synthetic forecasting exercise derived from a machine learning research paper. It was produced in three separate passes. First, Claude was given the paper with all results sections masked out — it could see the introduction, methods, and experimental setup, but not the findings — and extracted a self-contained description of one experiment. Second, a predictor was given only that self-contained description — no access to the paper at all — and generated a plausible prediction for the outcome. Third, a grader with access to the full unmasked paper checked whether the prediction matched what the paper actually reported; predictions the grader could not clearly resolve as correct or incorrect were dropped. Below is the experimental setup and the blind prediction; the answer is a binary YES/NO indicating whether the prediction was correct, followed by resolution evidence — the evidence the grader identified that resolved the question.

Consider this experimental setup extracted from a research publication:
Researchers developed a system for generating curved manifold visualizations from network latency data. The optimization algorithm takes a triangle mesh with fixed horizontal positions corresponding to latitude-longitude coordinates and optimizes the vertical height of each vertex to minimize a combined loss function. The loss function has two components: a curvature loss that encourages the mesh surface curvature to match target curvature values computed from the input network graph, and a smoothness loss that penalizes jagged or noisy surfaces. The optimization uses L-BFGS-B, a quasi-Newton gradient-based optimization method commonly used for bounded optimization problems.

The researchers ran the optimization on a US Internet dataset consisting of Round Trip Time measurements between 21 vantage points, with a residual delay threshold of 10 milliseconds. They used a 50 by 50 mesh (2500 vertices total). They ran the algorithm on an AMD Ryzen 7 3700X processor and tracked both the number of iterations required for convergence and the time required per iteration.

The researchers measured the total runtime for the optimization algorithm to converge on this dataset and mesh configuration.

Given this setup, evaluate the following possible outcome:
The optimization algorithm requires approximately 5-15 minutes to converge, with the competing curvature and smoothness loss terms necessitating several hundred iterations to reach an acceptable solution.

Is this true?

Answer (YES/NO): NO